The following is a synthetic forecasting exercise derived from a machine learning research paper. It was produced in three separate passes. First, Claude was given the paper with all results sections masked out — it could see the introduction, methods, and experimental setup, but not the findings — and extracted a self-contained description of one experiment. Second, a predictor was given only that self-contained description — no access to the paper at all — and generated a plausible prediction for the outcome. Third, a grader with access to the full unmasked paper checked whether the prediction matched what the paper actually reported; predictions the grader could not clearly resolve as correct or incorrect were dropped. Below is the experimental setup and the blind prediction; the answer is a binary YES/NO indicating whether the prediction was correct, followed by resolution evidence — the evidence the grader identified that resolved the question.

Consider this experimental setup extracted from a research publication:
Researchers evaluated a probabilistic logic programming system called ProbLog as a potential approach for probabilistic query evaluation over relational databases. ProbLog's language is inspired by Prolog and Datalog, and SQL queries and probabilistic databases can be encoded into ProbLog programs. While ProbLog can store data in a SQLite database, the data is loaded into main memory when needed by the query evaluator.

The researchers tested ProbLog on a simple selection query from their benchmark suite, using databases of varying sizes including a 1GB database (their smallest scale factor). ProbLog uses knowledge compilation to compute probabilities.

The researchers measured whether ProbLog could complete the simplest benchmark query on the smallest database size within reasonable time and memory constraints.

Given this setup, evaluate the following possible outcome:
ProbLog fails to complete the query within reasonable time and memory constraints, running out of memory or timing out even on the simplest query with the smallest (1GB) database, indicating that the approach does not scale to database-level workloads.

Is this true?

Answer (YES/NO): YES